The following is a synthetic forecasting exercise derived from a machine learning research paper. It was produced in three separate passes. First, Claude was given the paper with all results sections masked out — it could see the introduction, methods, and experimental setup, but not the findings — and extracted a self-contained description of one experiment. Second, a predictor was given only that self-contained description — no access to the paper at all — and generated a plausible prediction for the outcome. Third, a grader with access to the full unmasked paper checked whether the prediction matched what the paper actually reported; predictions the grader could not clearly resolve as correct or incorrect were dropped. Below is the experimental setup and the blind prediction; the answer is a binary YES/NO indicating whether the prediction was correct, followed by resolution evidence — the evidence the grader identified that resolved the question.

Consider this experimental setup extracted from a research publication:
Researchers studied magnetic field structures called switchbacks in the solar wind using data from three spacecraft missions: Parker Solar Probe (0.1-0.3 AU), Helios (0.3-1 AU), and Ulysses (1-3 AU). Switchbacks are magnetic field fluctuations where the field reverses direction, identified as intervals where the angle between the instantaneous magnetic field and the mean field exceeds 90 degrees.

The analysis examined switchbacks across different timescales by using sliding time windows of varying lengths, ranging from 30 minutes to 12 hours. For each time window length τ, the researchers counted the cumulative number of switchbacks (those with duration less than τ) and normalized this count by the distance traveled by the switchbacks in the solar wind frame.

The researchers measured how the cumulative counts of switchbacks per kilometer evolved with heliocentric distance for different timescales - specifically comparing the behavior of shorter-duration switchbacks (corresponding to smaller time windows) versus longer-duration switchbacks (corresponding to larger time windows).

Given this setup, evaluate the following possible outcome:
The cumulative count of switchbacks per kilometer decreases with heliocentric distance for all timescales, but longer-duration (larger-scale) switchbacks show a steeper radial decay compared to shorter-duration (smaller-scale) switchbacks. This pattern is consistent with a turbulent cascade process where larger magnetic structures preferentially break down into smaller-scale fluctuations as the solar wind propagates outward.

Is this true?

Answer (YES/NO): NO